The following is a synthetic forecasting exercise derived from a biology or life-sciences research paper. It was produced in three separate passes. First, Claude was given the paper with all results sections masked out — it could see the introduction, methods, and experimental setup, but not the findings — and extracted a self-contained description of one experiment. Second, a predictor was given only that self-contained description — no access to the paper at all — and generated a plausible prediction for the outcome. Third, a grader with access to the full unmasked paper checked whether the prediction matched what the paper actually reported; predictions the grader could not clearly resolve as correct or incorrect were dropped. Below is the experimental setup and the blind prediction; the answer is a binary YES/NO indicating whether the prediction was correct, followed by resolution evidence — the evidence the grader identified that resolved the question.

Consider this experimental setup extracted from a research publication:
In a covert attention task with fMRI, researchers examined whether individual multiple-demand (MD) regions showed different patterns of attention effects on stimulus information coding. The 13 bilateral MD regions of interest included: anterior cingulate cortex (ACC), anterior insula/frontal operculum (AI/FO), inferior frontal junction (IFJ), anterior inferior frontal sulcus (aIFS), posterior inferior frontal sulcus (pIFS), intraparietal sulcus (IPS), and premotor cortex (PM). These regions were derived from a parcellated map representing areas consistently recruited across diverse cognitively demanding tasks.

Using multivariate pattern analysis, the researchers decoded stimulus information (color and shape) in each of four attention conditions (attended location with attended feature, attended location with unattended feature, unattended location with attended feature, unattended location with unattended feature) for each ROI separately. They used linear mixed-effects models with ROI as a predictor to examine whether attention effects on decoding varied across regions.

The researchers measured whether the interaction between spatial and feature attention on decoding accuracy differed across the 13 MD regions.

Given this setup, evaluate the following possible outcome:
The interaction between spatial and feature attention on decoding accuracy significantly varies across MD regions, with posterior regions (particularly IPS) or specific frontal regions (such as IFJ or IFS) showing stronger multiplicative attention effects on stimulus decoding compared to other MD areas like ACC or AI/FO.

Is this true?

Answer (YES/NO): NO